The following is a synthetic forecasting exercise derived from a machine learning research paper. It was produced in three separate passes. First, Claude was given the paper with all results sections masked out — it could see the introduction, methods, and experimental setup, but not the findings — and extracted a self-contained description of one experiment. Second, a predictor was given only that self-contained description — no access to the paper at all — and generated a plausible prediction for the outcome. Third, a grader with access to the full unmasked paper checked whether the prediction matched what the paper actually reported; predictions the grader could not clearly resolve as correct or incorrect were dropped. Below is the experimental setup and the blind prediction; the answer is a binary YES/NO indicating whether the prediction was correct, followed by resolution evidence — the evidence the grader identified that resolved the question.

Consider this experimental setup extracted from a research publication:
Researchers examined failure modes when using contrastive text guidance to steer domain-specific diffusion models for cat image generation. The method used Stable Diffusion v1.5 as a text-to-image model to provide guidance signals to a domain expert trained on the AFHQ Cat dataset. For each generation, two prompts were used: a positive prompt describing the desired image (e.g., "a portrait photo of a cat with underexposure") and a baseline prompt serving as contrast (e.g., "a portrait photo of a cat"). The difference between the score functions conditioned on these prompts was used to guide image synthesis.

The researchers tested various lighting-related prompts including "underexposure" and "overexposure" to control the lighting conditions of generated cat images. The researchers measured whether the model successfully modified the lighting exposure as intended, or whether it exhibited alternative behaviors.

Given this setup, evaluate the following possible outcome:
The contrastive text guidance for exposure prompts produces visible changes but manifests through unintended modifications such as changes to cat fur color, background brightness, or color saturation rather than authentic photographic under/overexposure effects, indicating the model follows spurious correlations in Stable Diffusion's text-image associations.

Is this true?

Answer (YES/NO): YES